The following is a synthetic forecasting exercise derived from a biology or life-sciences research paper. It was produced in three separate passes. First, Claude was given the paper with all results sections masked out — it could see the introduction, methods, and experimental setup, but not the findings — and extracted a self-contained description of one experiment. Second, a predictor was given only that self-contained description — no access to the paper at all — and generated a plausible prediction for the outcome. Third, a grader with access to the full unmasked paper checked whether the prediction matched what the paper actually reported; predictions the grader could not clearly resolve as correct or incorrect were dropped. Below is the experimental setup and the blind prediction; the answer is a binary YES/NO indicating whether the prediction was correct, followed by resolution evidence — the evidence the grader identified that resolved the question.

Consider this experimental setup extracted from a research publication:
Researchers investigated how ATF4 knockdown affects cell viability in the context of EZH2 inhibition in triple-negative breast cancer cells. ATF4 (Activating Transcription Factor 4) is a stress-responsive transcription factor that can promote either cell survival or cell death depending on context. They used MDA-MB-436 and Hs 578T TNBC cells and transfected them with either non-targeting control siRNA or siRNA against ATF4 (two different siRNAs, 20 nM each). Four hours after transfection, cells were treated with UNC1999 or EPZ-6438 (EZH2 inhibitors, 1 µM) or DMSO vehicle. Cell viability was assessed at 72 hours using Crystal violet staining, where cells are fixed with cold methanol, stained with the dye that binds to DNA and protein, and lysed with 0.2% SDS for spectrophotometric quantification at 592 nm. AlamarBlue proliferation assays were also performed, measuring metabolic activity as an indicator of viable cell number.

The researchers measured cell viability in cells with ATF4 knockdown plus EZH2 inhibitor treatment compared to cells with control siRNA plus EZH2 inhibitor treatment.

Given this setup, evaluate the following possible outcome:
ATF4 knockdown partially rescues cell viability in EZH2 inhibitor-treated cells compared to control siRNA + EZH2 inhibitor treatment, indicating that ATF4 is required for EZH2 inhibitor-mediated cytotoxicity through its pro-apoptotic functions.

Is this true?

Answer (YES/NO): NO